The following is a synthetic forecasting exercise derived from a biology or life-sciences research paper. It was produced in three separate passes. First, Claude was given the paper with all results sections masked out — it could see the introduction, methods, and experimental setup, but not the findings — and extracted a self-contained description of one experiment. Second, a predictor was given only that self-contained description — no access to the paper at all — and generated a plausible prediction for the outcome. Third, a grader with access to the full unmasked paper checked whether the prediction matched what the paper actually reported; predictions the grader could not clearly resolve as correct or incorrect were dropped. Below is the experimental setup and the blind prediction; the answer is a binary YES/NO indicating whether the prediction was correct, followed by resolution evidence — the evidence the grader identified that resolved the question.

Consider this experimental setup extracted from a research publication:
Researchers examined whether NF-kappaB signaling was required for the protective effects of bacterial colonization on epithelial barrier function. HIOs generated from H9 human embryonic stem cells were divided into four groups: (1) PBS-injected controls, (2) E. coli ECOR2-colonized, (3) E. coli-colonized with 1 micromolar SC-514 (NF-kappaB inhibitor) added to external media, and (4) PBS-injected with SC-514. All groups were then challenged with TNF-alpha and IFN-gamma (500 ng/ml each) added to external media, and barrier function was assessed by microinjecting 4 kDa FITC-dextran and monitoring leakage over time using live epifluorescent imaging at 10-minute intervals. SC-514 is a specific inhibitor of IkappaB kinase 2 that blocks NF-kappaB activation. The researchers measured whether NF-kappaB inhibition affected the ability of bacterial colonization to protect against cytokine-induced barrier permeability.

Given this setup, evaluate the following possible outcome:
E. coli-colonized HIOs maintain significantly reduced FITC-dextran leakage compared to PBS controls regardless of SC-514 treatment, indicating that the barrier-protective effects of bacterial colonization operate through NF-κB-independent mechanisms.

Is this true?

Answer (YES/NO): NO